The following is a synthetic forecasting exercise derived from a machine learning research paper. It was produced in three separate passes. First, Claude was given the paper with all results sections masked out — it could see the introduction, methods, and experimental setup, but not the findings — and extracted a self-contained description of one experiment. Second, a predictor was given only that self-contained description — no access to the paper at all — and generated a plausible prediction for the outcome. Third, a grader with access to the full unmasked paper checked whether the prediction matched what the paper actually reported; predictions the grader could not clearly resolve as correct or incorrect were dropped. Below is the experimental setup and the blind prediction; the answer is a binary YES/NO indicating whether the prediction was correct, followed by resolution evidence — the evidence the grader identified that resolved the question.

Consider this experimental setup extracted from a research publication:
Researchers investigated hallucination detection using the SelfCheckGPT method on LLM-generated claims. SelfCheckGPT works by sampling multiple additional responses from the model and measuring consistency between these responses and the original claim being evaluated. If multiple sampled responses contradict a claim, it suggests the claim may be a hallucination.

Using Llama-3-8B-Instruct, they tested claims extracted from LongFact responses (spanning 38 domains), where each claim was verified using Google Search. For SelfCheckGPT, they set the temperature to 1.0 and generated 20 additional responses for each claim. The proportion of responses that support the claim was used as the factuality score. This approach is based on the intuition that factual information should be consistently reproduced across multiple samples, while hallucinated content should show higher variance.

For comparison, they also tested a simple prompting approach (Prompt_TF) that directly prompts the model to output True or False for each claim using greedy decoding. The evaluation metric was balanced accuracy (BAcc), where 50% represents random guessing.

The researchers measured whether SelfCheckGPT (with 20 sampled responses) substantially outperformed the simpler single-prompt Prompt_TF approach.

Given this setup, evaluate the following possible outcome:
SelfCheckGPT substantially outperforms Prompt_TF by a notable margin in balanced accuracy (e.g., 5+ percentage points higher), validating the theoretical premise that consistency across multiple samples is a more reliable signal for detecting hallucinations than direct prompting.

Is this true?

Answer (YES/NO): NO